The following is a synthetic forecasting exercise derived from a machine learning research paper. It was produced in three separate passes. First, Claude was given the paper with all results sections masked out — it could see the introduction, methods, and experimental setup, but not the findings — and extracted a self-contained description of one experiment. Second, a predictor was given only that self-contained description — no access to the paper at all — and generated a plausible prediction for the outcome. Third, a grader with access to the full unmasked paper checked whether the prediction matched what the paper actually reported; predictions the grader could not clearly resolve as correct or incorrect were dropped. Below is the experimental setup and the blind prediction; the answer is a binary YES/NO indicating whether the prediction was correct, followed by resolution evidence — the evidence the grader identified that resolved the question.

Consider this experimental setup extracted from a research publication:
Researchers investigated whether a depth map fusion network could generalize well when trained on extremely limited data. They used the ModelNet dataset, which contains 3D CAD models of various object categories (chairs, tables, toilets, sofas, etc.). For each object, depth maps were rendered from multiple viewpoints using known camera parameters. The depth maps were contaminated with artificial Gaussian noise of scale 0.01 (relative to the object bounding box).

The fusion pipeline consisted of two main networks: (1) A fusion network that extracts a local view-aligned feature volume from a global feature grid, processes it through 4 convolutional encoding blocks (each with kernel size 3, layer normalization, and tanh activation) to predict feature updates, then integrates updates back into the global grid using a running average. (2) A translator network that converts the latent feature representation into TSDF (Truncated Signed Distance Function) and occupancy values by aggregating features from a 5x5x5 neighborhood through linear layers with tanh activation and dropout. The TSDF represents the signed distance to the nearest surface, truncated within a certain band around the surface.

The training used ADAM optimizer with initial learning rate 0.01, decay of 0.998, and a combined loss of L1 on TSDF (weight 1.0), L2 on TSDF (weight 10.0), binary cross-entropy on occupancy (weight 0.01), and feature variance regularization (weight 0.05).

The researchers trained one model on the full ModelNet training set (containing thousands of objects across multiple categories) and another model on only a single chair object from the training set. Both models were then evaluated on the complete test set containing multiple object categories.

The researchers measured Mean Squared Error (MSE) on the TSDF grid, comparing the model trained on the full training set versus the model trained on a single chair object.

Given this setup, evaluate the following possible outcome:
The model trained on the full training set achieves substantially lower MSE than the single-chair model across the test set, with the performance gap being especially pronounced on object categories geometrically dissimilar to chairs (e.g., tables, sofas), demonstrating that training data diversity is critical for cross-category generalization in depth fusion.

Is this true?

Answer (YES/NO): NO